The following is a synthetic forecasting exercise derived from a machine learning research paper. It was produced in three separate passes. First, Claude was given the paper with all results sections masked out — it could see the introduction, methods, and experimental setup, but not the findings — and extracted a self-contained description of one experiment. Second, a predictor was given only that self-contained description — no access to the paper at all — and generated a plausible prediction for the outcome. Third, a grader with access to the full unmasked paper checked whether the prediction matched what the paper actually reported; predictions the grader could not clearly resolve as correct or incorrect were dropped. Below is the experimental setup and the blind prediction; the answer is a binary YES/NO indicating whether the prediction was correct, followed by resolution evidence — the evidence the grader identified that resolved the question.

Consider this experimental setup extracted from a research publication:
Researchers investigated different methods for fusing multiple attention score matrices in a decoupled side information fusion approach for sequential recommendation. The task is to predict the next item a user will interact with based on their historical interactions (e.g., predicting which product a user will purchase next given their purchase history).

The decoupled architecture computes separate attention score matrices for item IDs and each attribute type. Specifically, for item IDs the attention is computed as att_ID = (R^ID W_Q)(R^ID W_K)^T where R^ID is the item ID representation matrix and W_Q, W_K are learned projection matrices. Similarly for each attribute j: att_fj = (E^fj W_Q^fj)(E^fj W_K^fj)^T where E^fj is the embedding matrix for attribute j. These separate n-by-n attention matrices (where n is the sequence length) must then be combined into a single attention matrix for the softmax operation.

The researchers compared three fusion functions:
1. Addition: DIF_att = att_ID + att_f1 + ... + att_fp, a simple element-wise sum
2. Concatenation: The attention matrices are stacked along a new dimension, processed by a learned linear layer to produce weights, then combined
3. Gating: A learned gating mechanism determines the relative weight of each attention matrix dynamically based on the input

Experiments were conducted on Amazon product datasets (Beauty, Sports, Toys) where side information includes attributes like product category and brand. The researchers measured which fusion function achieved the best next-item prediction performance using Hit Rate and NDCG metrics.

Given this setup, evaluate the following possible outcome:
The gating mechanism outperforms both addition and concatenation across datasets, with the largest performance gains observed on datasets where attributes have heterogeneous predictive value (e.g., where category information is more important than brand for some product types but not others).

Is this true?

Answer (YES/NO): NO